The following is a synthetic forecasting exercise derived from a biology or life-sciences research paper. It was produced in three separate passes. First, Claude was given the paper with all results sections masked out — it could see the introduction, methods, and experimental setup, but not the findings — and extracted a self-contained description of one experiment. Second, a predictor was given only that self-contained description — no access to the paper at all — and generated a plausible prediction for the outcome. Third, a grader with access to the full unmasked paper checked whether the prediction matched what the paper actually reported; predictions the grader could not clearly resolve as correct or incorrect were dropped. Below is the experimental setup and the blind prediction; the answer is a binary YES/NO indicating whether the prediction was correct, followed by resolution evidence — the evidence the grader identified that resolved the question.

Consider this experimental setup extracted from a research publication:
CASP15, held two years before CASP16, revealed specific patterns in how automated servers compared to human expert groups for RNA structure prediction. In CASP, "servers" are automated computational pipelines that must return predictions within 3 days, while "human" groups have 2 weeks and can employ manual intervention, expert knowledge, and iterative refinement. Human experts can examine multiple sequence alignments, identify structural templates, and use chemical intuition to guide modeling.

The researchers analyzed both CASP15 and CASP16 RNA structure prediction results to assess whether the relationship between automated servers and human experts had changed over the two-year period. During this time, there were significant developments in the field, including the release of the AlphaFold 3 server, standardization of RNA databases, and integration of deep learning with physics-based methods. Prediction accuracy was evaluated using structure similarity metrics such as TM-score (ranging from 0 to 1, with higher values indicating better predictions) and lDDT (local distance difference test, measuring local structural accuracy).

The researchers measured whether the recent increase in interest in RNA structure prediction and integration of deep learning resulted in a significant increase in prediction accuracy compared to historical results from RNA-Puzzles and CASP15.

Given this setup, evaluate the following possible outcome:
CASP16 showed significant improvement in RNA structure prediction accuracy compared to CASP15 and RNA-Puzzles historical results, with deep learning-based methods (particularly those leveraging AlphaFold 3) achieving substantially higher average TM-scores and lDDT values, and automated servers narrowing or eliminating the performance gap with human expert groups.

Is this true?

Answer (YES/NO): NO